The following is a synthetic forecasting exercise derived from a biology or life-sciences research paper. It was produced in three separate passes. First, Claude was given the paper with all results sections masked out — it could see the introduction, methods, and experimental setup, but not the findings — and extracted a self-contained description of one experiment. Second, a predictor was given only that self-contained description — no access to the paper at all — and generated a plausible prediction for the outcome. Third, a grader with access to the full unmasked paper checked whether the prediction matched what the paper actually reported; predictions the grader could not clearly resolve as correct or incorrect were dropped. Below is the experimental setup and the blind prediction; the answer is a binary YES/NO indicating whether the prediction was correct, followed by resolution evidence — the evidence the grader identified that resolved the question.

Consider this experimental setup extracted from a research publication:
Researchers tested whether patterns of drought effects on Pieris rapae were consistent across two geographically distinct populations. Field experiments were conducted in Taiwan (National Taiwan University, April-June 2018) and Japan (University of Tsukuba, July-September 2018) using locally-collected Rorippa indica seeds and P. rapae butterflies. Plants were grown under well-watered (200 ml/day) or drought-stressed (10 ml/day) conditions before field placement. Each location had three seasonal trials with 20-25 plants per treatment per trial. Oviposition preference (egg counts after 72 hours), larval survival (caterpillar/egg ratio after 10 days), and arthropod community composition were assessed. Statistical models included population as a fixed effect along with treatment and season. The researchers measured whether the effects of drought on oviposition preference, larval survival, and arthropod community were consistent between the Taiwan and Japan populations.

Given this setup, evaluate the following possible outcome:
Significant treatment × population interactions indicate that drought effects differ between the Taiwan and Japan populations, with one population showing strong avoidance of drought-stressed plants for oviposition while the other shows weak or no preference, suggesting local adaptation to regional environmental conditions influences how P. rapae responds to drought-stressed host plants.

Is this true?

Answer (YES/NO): NO